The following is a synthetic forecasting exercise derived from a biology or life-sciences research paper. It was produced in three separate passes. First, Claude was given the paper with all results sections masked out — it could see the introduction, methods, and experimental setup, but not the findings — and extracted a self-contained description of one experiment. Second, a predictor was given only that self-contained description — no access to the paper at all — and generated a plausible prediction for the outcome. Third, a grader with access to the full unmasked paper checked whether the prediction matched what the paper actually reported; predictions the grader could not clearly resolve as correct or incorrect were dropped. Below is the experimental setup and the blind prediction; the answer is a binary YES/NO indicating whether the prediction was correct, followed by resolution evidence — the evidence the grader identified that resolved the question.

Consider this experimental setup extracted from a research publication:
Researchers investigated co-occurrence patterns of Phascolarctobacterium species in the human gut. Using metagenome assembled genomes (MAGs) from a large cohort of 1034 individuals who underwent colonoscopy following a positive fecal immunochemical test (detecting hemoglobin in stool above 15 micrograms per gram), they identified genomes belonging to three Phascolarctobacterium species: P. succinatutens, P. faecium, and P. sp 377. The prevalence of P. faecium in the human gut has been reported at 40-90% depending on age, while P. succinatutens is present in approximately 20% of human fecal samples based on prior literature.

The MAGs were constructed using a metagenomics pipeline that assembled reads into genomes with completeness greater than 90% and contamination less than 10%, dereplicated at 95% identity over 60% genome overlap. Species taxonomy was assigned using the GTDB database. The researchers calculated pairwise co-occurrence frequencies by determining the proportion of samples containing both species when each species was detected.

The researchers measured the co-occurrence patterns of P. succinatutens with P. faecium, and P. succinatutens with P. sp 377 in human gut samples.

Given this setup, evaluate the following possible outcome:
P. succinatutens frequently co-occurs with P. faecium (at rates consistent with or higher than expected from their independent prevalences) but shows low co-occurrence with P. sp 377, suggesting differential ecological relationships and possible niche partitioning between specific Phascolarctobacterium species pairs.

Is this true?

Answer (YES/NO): NO